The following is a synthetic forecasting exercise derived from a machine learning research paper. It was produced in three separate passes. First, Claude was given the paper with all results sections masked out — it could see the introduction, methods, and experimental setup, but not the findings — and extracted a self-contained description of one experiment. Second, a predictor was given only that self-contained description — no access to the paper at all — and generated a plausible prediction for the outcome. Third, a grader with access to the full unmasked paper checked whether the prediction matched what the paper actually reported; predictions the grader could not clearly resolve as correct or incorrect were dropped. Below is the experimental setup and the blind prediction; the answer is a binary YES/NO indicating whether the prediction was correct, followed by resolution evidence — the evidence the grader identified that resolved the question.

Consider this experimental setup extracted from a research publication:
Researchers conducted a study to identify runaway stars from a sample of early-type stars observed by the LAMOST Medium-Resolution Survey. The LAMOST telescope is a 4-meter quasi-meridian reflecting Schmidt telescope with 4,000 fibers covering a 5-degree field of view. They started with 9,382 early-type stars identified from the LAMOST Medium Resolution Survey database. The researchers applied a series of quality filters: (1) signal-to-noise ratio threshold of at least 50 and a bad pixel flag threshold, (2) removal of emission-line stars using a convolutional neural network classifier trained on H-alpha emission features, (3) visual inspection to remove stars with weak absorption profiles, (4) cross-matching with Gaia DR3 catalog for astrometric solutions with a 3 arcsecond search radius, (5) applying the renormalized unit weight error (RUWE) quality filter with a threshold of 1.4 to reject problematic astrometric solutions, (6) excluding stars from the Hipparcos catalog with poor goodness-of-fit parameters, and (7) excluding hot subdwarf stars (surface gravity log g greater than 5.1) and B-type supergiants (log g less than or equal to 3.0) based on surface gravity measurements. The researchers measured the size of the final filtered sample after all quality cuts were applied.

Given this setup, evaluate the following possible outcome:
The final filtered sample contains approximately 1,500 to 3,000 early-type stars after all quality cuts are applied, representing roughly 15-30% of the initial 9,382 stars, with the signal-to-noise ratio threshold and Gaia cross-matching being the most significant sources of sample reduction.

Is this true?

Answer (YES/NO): NO